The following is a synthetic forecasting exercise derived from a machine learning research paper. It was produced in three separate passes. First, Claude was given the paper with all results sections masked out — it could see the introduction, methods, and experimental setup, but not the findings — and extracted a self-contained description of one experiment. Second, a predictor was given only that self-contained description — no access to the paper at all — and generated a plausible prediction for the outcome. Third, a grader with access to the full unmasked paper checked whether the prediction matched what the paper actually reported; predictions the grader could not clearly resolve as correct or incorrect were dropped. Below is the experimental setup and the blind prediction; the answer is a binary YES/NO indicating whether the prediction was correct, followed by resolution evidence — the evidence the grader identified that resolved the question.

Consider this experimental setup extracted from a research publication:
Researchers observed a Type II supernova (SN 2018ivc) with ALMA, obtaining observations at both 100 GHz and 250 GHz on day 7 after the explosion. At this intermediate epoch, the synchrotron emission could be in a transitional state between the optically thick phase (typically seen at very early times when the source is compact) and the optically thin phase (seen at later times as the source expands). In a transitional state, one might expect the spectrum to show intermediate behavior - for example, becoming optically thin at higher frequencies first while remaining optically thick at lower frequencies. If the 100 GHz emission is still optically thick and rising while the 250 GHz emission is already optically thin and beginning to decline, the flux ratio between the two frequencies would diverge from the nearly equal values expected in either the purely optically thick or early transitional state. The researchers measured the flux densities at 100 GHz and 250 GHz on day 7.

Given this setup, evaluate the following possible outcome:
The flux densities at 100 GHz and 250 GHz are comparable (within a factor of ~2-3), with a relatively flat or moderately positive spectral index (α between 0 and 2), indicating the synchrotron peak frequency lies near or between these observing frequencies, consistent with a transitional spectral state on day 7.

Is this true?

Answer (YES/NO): NO